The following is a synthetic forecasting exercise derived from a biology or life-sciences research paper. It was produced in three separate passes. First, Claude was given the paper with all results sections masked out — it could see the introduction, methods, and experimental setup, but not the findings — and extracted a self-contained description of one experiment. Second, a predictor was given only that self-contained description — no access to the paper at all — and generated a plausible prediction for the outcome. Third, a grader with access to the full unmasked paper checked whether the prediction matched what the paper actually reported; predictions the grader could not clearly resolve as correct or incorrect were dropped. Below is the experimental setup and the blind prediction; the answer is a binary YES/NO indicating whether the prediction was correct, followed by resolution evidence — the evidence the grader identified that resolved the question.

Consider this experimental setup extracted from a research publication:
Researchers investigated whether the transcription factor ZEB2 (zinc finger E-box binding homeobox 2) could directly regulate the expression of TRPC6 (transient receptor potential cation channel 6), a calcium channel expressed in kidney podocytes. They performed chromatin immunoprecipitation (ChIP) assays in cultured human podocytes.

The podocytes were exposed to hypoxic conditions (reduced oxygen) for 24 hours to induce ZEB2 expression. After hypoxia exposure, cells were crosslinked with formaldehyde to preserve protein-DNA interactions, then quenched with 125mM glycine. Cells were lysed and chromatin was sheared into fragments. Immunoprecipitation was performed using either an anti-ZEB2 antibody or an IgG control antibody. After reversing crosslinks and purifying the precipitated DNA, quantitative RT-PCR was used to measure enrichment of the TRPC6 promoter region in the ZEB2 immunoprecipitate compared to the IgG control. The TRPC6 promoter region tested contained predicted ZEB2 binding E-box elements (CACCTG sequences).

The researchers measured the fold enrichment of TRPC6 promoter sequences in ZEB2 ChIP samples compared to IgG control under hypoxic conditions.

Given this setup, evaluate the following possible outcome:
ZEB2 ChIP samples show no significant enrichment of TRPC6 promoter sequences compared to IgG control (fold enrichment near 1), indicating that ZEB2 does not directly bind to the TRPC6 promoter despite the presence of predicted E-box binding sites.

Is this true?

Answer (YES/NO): NO